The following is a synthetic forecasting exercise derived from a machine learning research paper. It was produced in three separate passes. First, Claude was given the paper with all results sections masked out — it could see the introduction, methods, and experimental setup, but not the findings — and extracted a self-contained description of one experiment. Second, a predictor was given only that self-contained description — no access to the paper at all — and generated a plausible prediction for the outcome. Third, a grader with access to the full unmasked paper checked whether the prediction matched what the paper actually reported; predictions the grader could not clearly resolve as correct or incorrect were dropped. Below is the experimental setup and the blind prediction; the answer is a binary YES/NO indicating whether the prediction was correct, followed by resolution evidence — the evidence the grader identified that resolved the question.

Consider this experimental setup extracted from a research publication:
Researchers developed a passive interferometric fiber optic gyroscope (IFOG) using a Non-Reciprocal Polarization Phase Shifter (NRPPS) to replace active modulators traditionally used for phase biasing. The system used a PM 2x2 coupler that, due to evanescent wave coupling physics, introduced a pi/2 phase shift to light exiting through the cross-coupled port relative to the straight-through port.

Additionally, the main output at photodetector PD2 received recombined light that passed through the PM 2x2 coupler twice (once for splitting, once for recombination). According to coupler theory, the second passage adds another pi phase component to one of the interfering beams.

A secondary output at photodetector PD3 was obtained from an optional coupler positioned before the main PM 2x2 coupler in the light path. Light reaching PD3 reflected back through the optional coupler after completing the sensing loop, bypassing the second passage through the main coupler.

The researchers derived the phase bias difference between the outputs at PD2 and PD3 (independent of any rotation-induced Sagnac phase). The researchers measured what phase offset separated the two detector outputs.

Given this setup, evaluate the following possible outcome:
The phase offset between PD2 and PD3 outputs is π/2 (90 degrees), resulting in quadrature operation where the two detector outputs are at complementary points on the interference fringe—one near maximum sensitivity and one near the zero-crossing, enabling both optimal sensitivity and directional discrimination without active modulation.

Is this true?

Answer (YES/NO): NO